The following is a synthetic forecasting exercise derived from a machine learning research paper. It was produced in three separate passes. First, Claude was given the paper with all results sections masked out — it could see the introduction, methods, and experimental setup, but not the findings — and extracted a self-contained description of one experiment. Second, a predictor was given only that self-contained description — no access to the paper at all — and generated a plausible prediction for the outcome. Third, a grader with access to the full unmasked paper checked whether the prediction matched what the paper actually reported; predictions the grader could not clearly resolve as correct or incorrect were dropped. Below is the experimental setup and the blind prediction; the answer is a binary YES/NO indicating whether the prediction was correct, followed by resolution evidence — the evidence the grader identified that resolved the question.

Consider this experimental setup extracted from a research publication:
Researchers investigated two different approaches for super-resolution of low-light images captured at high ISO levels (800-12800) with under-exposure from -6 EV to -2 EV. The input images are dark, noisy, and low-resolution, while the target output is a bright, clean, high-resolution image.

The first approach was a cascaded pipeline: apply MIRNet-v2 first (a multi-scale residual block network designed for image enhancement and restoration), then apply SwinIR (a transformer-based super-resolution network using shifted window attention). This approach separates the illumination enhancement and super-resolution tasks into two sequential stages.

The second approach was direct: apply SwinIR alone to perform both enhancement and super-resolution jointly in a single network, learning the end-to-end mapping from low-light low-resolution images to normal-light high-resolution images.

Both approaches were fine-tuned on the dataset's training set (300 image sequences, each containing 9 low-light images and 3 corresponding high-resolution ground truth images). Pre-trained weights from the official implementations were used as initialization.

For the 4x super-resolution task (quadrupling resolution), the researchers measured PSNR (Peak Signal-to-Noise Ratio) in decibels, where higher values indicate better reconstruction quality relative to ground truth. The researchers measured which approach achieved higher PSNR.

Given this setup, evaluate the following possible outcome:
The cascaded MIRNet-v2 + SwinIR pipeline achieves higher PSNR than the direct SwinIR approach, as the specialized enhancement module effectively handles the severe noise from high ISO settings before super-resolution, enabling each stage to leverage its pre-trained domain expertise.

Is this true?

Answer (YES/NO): YES